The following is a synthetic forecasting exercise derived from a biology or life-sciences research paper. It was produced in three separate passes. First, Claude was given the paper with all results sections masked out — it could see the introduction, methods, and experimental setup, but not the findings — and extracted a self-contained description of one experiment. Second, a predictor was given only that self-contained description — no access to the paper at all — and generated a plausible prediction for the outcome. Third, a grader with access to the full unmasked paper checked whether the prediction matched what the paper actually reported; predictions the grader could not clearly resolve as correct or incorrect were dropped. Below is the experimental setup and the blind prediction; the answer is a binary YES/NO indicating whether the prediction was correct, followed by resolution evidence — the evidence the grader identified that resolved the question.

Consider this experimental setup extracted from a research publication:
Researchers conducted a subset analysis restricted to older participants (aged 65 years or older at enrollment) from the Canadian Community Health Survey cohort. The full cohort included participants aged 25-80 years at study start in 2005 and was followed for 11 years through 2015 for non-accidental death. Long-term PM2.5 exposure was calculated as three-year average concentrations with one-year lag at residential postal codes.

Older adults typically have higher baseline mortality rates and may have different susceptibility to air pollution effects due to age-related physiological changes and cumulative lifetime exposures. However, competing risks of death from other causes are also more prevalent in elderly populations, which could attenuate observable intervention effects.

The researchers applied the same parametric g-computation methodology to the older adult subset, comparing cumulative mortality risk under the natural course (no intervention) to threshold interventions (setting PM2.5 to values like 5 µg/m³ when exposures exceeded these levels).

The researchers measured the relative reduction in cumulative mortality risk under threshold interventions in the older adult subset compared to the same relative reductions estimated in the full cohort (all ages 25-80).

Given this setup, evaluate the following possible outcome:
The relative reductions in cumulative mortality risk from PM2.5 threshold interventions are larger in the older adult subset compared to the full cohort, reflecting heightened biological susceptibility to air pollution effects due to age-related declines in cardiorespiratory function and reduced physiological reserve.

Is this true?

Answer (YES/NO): YES